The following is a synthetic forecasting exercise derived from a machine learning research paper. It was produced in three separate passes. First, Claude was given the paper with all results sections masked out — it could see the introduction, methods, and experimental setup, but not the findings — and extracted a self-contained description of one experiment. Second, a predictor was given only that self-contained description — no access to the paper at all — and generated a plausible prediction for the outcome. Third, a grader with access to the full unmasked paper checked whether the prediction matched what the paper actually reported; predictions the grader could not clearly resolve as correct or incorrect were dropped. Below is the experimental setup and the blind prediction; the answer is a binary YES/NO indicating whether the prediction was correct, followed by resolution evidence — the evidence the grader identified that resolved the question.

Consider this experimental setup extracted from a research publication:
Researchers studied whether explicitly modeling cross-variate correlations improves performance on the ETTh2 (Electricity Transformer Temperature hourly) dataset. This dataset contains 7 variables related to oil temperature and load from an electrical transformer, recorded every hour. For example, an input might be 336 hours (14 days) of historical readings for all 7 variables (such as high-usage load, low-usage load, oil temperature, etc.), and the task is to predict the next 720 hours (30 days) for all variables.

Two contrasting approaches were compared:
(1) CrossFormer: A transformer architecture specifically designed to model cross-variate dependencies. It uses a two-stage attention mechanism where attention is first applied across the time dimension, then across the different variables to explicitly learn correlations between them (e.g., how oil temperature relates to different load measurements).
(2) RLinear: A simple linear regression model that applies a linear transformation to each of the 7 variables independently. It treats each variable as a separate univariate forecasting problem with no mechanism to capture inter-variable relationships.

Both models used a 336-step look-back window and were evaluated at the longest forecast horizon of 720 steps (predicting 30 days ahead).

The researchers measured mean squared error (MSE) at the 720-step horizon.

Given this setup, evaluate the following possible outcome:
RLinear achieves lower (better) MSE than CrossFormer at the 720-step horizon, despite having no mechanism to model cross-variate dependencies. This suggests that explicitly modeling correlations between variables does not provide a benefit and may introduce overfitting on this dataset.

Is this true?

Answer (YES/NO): YES